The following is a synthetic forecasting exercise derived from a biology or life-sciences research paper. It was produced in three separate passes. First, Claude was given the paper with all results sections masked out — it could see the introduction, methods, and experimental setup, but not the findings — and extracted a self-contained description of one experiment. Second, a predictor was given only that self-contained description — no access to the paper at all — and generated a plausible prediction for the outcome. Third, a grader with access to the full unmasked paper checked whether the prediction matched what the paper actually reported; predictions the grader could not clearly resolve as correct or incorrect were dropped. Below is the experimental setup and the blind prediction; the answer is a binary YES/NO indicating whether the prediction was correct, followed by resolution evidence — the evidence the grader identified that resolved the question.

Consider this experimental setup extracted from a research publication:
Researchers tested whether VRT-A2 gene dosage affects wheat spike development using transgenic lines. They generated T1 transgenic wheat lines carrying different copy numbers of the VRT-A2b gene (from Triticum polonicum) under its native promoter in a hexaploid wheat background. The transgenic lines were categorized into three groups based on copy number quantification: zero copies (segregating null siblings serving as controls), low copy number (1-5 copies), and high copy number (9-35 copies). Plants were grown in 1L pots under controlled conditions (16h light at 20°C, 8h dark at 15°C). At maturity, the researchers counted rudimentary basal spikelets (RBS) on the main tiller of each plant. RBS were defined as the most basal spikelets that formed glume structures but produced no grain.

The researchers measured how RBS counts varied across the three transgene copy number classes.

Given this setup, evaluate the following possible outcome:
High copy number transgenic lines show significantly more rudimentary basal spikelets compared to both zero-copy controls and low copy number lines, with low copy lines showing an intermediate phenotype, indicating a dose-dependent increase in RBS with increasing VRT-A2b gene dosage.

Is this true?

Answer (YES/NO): YES